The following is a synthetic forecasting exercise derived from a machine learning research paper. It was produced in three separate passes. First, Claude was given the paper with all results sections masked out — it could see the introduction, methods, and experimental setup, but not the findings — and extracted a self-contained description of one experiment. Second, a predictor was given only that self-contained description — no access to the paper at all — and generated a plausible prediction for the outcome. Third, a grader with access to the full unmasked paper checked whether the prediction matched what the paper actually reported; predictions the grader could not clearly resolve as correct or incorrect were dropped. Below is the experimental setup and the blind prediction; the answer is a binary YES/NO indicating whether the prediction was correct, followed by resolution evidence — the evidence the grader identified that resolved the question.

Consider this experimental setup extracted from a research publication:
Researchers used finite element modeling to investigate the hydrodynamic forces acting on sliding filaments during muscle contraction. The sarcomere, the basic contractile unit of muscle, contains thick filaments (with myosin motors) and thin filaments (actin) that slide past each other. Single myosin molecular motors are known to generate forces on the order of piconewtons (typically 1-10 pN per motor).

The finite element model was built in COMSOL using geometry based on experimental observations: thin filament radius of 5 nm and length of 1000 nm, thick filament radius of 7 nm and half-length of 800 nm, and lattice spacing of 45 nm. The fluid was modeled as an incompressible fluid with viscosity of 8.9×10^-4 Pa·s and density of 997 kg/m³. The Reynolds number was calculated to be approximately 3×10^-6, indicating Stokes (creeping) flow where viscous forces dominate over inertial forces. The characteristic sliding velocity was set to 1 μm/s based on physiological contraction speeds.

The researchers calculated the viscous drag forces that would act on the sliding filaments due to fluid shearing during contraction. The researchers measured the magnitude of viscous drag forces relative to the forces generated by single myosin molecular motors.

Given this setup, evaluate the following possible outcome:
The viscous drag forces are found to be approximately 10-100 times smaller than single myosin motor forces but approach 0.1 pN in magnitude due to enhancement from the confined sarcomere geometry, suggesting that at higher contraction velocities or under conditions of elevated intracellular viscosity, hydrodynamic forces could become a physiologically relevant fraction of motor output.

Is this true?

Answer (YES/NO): NO